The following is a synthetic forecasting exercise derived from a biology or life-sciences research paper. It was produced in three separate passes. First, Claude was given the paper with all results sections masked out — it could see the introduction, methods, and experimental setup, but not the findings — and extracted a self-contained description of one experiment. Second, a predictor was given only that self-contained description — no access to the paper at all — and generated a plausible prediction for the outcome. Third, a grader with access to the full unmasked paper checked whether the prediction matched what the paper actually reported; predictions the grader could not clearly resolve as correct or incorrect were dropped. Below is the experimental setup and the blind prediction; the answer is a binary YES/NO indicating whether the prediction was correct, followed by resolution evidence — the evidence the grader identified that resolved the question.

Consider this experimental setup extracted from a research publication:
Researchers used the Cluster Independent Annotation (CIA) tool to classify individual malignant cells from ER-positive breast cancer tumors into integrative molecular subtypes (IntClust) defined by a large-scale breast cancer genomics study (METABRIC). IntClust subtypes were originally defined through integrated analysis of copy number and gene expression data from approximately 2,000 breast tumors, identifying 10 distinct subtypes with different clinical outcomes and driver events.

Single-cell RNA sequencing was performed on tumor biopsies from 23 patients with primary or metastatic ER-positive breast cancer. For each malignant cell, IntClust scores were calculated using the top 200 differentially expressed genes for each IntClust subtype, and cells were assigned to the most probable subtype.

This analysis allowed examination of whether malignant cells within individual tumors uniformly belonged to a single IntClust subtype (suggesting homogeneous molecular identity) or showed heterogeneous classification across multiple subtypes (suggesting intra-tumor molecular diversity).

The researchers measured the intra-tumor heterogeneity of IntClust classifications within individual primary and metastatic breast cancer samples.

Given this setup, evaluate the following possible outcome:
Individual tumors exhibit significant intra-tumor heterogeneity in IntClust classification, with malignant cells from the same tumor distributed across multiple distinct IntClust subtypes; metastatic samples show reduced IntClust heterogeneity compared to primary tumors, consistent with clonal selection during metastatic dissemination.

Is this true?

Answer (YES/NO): NO